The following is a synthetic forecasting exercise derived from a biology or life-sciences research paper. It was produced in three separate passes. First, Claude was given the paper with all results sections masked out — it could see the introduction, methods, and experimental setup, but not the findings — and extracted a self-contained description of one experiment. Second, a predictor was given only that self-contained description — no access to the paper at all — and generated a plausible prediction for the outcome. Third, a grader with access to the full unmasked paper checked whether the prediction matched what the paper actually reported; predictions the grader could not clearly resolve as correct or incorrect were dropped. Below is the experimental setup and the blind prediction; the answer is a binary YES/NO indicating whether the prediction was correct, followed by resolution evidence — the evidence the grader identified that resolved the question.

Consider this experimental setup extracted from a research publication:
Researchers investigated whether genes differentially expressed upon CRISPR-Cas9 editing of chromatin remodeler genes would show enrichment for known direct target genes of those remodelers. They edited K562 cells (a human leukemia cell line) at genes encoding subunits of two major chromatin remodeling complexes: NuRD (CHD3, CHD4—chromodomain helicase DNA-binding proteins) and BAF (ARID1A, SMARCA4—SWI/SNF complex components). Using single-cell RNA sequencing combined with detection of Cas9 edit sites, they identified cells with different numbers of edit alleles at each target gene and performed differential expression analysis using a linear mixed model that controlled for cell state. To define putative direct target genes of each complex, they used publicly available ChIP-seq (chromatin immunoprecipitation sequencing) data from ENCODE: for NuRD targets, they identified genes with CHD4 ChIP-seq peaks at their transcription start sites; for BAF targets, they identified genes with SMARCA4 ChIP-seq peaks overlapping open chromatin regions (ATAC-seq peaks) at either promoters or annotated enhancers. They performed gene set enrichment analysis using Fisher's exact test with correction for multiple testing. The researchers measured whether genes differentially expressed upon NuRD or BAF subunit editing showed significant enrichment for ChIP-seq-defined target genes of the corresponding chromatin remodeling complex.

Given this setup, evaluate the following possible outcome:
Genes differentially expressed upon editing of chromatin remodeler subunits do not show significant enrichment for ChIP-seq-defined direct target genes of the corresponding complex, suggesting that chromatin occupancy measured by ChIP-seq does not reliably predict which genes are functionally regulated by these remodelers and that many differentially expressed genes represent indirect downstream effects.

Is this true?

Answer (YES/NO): NO